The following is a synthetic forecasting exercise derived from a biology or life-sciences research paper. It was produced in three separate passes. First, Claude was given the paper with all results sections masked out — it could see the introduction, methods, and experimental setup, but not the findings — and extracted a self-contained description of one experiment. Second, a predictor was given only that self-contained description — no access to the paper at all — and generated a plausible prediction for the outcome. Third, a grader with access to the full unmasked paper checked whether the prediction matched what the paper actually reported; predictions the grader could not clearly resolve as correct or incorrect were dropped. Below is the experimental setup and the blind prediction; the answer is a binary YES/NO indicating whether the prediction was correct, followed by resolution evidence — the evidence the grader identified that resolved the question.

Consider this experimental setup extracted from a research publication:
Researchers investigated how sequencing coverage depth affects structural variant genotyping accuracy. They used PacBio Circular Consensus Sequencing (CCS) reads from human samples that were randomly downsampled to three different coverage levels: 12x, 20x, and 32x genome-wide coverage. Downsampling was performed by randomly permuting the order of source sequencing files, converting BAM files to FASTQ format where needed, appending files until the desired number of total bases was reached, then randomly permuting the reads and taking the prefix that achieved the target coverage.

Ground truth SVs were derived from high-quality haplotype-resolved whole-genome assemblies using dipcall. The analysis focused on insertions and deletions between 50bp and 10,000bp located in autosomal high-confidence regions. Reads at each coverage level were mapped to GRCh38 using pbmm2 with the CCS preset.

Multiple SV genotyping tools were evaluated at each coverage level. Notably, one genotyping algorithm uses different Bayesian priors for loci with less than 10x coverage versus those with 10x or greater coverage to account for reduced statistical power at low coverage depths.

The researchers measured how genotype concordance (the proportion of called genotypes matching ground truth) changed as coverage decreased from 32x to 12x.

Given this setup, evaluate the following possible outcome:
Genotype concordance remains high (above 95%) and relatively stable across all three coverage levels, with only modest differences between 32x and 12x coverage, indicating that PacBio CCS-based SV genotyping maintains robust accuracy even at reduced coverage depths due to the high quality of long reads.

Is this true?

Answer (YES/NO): NO